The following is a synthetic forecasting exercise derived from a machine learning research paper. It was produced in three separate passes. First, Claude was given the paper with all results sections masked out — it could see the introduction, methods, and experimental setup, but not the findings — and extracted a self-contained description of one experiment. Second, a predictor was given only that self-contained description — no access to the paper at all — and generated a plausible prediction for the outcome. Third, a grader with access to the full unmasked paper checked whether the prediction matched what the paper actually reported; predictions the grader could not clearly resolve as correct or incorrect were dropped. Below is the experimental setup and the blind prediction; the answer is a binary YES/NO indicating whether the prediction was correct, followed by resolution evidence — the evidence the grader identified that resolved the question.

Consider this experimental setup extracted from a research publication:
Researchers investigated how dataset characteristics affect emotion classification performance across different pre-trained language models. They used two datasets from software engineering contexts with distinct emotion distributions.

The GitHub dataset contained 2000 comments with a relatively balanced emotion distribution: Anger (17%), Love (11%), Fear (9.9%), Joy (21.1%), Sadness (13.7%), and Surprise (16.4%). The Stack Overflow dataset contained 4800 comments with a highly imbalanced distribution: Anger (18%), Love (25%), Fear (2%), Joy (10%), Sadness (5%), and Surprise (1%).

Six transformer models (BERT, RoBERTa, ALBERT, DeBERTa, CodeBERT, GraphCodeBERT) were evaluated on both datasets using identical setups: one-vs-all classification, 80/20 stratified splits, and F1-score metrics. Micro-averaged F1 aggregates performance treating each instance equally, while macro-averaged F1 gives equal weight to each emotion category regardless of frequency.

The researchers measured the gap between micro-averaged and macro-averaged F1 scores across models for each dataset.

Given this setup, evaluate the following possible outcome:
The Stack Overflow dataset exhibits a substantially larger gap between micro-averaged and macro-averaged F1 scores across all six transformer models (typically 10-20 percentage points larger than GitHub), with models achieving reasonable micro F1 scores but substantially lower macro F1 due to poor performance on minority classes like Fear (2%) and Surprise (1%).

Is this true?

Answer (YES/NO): YES